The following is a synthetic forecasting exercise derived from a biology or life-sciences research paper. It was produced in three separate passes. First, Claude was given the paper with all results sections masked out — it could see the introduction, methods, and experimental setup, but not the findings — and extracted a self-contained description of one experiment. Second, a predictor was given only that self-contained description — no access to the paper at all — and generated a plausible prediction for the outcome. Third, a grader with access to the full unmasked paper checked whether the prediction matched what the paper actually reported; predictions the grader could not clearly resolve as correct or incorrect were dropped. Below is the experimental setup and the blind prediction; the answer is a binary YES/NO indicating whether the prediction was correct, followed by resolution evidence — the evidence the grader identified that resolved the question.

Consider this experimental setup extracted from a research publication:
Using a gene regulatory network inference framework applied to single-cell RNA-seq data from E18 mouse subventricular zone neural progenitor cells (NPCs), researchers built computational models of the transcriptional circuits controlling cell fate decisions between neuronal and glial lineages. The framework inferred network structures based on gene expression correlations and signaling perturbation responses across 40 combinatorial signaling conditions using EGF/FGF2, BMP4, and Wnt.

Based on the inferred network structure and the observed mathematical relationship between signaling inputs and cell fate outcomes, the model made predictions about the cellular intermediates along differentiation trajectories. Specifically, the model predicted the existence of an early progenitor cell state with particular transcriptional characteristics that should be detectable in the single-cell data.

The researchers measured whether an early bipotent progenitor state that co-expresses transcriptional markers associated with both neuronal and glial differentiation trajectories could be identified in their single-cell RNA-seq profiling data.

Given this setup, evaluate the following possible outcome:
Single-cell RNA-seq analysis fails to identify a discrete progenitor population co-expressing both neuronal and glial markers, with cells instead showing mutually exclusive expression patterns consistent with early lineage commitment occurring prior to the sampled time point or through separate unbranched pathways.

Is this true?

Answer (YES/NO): NO